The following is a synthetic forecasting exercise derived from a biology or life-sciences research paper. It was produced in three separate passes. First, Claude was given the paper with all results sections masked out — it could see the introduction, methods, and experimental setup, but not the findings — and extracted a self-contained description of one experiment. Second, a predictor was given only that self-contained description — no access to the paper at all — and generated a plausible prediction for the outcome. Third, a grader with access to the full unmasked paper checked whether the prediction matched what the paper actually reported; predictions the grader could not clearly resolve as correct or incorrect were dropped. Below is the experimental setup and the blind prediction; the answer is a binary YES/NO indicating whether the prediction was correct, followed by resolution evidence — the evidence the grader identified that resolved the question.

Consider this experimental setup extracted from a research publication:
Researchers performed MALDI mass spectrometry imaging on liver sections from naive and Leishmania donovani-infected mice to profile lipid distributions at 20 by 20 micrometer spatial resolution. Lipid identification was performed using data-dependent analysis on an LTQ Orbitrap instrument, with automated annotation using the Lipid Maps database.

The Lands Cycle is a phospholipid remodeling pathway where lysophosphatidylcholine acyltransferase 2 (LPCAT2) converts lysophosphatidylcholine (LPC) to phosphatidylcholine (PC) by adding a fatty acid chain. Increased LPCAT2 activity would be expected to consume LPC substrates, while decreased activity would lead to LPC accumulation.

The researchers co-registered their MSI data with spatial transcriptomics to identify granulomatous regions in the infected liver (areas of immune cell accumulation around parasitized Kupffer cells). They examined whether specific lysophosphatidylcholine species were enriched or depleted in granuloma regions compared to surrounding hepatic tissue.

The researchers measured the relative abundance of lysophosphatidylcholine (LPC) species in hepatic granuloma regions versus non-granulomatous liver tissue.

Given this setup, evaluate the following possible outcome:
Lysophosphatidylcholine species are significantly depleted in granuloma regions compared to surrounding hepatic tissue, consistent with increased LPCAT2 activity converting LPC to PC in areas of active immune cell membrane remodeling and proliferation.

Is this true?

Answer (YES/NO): NO